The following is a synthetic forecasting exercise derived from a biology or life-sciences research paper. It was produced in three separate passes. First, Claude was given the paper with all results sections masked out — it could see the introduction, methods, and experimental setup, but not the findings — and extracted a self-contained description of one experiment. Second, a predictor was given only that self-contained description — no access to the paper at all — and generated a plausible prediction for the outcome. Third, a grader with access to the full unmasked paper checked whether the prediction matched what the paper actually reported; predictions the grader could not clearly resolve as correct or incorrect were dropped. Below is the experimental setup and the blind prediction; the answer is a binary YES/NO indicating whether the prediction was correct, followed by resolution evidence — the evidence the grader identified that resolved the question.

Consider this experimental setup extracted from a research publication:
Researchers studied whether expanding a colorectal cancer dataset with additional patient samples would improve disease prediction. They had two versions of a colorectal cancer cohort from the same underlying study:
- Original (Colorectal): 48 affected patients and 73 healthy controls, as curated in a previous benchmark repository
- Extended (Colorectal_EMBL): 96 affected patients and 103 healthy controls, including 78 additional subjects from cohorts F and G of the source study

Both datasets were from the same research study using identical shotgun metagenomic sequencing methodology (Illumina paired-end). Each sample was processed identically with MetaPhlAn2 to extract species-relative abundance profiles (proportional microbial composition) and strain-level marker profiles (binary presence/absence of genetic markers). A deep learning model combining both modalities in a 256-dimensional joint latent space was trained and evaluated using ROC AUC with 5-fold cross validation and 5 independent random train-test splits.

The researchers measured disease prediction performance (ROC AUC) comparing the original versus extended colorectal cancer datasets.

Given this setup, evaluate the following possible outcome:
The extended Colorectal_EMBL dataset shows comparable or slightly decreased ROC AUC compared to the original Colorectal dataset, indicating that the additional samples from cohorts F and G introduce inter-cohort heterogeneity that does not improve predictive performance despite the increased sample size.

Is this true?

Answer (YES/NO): NO